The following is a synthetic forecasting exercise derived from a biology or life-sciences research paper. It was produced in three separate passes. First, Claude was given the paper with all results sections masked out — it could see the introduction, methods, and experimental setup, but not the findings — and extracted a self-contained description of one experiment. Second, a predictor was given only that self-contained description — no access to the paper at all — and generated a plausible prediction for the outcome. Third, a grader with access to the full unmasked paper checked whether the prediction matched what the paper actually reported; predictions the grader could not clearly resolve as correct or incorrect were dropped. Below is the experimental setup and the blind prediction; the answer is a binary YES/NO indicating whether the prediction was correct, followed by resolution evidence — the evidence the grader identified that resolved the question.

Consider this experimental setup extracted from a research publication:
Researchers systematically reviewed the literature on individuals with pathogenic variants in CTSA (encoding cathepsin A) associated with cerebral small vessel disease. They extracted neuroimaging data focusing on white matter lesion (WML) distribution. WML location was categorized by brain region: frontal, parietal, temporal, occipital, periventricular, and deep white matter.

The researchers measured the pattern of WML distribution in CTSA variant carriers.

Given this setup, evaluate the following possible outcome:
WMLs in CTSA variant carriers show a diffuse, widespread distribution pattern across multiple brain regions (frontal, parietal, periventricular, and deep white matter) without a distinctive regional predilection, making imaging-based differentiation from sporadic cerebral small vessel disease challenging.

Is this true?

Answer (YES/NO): NO